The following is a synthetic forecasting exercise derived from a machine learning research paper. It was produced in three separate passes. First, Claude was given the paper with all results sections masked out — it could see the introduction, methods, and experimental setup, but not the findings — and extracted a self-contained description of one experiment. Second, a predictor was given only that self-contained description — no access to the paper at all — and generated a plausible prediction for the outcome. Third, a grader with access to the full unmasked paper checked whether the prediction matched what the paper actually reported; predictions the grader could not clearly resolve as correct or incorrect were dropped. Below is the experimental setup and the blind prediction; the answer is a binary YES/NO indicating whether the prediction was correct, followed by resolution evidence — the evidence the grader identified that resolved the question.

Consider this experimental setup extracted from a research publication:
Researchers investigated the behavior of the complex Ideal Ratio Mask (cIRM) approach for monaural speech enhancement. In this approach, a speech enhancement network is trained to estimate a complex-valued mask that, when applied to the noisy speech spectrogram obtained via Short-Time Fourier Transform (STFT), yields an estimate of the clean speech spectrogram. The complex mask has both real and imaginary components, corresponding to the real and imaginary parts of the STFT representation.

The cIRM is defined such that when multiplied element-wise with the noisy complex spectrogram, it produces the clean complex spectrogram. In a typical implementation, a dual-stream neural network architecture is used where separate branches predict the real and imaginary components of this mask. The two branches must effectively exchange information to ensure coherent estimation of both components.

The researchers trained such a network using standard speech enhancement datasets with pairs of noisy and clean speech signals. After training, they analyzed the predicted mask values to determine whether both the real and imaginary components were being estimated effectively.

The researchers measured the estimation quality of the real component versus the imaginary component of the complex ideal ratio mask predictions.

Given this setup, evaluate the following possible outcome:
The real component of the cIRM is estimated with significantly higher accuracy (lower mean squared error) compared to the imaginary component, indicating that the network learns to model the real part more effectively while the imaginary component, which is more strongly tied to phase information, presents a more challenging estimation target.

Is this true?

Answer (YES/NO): YES